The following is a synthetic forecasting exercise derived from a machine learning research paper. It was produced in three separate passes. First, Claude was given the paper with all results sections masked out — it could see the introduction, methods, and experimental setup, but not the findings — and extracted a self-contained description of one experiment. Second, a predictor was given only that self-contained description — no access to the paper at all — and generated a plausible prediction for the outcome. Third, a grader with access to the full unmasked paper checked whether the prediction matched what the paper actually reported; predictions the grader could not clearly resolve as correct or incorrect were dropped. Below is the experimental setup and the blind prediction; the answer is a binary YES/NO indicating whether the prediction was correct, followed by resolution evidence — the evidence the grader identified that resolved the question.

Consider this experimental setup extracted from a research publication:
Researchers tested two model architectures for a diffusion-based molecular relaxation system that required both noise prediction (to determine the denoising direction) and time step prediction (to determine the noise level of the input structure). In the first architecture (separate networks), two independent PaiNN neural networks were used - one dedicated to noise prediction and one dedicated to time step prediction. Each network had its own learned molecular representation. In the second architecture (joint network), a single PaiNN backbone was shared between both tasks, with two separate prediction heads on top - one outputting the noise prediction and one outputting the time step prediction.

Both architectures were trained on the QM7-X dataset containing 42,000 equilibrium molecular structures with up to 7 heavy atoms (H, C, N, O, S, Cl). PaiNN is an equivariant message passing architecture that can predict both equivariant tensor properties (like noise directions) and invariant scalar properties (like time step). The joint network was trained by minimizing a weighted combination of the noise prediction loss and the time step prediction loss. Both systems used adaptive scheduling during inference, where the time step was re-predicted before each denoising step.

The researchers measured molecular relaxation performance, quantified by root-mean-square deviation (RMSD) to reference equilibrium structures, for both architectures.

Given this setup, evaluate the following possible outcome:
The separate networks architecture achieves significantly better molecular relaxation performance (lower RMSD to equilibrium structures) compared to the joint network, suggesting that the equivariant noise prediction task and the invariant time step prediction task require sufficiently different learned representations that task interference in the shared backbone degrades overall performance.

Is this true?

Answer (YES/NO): NO